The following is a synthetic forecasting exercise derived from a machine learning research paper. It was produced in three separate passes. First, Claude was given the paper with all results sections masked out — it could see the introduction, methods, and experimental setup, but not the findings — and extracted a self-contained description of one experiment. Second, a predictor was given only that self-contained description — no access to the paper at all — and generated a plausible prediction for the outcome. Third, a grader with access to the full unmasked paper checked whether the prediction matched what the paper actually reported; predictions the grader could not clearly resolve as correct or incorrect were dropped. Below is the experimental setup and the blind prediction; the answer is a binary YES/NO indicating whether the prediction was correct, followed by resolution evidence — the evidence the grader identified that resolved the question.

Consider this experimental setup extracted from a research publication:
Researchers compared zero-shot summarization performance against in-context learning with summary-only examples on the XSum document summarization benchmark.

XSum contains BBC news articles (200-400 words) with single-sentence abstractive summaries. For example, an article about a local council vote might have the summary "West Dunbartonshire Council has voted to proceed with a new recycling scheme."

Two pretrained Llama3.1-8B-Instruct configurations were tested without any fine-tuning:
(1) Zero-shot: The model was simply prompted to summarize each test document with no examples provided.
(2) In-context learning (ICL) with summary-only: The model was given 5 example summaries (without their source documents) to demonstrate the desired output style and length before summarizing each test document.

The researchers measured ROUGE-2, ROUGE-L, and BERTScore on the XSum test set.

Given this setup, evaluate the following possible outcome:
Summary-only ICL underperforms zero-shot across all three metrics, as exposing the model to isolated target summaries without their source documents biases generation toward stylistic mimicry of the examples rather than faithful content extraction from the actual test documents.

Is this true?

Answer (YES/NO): NO